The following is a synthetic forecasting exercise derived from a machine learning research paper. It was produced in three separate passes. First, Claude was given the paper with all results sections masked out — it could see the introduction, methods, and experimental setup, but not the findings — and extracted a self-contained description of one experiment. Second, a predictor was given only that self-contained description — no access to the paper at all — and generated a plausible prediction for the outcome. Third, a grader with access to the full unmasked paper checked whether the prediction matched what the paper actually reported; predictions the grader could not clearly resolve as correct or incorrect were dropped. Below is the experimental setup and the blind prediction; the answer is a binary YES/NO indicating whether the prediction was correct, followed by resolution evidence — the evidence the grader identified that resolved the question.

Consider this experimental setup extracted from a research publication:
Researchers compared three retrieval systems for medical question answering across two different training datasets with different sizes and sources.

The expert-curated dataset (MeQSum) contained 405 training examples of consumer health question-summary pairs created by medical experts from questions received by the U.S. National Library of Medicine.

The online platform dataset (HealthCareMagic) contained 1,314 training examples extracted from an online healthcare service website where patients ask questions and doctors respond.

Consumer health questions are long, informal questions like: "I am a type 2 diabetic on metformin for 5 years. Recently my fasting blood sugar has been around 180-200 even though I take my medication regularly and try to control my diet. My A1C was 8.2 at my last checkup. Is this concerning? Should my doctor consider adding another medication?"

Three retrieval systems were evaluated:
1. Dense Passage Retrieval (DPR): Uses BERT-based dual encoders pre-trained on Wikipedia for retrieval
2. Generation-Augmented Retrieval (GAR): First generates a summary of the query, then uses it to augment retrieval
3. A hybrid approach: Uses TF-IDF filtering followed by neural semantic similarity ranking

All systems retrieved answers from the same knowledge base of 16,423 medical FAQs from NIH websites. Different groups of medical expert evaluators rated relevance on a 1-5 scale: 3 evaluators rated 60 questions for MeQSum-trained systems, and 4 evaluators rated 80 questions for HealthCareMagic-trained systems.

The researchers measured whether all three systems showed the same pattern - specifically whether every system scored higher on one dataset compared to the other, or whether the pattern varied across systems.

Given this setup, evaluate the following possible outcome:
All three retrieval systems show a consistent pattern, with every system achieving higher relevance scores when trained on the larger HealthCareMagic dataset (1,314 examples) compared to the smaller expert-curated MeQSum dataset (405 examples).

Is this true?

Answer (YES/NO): YES